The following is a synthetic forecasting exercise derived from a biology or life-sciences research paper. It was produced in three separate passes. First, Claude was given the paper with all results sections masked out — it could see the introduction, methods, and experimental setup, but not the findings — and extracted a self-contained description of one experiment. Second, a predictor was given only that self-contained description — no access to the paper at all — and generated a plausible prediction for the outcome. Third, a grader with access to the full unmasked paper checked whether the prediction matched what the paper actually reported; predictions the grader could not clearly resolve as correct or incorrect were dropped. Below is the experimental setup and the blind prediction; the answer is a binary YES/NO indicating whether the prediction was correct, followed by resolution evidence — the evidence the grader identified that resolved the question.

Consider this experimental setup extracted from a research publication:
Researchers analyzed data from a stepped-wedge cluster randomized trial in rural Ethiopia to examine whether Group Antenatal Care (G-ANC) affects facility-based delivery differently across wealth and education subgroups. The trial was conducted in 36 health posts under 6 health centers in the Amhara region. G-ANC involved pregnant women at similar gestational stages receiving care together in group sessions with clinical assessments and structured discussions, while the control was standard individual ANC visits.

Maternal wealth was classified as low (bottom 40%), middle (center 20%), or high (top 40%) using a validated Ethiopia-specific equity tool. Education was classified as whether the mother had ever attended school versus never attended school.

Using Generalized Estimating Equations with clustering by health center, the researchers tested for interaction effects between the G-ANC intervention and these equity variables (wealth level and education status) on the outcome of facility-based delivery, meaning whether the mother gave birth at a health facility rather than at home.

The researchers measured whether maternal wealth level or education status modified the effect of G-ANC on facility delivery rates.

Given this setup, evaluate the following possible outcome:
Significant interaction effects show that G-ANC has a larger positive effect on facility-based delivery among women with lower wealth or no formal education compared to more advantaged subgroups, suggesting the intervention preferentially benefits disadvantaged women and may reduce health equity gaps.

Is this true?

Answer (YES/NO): NO